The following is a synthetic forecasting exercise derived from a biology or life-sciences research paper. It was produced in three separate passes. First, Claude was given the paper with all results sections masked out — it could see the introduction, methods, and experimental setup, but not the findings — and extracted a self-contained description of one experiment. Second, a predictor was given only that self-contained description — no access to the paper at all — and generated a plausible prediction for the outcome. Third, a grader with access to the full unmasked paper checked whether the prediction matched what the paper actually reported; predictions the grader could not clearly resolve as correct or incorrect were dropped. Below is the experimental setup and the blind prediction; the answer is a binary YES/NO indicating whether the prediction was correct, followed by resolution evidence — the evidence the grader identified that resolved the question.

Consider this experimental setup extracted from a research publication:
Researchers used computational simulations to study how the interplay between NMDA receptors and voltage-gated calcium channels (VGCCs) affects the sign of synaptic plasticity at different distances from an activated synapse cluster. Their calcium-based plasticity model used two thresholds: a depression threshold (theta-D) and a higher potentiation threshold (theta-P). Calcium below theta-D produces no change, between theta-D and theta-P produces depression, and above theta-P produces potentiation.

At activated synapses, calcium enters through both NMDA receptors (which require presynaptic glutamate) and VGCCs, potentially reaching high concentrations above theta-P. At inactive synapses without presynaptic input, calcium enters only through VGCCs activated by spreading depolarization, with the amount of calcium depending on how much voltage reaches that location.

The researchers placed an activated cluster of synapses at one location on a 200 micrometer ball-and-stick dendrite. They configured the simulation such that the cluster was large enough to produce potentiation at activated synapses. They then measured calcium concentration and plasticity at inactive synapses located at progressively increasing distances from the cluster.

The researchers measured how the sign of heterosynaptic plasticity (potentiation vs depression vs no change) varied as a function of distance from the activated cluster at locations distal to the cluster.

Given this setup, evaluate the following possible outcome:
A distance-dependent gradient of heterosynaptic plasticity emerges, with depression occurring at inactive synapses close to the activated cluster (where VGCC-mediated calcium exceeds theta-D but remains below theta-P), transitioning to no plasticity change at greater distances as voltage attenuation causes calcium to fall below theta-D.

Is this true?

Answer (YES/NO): NO